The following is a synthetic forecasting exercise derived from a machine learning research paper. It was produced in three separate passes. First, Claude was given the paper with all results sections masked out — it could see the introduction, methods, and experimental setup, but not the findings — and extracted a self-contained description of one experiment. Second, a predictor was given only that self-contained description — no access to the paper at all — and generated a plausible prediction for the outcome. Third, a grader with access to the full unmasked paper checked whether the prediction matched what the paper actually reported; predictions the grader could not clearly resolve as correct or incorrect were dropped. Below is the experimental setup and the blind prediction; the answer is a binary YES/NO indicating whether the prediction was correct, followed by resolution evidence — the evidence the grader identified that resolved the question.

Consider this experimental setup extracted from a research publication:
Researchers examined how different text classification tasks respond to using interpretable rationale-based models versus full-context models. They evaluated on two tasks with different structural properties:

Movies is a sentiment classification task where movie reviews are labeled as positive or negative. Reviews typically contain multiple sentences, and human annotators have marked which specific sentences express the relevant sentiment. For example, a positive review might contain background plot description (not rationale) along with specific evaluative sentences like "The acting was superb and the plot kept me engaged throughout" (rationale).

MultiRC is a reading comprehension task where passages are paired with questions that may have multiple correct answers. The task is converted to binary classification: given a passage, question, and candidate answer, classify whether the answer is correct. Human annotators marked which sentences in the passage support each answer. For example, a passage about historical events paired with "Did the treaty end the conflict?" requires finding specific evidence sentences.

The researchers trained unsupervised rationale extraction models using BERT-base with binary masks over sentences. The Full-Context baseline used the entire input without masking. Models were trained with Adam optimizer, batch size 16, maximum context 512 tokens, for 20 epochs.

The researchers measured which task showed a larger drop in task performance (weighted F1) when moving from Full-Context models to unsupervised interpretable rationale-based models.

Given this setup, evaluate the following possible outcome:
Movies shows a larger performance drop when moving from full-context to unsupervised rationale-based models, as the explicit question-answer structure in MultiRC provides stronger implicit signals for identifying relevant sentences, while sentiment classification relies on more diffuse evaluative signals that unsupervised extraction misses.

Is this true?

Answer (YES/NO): YES